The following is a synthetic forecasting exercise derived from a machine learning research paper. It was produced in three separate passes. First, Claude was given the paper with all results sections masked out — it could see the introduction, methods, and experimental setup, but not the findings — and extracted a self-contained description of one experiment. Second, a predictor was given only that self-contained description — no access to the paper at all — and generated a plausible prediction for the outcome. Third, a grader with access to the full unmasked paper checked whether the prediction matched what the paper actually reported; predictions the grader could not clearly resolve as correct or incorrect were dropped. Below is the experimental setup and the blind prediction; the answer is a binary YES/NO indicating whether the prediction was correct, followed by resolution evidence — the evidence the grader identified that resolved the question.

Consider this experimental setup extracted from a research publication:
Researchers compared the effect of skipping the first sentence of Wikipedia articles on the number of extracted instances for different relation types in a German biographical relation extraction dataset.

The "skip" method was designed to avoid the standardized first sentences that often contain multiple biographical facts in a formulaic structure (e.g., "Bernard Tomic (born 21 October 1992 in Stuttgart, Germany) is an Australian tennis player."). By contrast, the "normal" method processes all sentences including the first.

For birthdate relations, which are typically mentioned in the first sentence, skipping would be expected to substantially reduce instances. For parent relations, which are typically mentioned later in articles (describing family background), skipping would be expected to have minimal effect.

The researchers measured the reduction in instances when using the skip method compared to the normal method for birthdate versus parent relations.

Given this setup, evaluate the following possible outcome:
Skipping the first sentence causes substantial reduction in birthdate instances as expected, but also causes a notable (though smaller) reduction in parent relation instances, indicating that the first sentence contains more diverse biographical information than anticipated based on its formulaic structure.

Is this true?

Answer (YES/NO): NO